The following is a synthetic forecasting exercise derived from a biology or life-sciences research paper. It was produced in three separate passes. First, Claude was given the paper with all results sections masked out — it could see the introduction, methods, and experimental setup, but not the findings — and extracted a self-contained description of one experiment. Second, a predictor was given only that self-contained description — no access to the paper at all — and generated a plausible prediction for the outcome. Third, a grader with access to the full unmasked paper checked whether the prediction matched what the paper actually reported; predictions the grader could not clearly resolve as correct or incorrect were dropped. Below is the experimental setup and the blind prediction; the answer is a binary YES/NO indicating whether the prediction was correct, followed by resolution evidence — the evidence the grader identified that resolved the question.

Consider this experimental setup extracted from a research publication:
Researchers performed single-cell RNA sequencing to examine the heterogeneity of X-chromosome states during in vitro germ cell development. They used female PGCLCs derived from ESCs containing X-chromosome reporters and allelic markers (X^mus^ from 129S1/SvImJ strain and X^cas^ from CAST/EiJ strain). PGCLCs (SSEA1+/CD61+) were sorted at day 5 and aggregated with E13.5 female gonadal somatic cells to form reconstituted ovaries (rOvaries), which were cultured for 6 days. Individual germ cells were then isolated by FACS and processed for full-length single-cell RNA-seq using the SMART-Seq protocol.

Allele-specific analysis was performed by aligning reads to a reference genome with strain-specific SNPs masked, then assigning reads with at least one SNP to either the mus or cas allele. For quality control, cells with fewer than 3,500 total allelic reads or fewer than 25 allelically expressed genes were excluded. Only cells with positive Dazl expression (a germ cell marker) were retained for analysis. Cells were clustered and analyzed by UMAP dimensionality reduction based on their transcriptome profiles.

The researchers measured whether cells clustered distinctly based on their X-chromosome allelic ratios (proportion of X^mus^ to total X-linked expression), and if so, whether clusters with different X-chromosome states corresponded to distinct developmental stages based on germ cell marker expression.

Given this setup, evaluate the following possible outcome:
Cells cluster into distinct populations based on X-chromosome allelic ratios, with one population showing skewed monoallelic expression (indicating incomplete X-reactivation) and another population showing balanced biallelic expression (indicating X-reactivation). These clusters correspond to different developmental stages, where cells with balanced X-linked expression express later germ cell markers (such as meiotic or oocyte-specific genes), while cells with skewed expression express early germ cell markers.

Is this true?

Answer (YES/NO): NO